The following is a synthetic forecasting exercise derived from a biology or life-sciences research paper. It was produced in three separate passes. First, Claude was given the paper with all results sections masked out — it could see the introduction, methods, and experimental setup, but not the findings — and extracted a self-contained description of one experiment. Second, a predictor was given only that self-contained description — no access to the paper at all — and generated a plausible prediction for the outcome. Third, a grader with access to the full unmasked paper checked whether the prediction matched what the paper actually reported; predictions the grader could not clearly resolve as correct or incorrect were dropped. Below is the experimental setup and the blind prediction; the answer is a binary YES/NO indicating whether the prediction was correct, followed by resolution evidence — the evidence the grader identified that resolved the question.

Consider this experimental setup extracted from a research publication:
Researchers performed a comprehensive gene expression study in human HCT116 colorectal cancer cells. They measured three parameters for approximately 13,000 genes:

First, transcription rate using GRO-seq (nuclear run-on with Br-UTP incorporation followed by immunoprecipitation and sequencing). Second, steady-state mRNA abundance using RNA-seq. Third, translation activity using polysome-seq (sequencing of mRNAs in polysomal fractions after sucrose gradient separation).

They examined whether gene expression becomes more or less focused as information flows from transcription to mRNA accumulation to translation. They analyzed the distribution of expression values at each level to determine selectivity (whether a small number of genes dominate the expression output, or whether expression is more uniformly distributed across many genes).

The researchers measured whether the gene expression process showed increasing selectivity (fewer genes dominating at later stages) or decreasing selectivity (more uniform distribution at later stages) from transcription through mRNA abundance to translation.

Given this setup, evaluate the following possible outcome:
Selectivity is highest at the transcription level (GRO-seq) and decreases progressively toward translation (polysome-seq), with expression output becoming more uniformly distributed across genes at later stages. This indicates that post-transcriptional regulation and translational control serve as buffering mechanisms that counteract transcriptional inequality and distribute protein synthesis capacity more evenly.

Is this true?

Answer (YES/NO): NO